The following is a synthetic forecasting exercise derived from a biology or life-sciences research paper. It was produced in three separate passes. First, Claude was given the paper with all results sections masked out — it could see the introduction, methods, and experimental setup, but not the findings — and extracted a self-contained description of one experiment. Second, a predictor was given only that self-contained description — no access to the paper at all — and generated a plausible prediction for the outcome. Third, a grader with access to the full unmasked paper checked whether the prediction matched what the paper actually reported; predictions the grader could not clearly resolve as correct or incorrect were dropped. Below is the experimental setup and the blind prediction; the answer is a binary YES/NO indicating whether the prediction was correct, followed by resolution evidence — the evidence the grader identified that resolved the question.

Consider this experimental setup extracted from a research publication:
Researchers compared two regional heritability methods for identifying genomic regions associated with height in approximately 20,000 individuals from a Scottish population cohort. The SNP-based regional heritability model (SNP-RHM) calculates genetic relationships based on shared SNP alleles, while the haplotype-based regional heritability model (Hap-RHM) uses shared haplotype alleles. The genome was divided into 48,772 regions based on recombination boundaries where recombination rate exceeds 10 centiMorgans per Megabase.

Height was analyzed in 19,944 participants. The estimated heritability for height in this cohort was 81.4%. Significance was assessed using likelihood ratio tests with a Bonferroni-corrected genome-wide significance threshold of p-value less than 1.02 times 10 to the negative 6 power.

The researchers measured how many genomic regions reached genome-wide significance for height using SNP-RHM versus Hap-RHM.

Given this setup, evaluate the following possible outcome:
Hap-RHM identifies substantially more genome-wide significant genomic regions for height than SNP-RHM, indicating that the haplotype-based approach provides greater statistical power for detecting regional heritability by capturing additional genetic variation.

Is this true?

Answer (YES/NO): NO